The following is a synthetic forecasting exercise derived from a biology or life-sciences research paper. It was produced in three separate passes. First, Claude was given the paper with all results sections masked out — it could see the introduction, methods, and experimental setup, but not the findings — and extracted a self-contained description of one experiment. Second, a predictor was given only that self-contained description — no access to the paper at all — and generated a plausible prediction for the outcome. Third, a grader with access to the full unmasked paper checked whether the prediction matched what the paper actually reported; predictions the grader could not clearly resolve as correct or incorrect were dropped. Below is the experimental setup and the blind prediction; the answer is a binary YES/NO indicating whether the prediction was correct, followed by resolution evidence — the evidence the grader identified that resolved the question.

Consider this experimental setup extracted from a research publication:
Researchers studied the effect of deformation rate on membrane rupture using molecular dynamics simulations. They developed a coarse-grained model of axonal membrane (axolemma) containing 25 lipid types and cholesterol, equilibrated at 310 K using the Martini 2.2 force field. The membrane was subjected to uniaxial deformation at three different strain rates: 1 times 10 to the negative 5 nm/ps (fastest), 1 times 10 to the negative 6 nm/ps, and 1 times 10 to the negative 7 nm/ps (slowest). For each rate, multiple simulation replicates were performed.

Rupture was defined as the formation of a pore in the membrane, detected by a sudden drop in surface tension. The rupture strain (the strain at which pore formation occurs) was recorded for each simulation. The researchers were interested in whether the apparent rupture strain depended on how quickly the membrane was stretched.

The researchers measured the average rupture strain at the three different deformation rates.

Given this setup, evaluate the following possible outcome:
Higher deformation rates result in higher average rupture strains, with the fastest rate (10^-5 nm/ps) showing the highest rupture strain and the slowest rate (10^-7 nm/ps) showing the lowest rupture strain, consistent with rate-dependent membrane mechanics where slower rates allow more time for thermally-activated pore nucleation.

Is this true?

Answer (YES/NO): YES